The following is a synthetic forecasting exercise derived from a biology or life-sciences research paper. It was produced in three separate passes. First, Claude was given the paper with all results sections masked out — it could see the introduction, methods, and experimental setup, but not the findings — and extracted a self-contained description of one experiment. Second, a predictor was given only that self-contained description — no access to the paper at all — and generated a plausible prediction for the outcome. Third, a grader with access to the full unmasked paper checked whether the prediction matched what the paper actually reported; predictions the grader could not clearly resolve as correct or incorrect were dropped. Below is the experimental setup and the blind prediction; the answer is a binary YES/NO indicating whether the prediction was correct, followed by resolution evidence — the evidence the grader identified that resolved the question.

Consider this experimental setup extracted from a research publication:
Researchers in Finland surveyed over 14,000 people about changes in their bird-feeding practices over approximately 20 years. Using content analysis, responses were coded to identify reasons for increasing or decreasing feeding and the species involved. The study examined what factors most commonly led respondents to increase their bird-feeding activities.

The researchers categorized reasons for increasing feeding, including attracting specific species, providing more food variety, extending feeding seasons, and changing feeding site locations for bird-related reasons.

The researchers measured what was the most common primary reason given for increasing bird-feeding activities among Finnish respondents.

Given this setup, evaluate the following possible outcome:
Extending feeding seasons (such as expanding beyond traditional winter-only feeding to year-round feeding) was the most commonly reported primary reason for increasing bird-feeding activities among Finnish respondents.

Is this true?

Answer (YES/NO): NO